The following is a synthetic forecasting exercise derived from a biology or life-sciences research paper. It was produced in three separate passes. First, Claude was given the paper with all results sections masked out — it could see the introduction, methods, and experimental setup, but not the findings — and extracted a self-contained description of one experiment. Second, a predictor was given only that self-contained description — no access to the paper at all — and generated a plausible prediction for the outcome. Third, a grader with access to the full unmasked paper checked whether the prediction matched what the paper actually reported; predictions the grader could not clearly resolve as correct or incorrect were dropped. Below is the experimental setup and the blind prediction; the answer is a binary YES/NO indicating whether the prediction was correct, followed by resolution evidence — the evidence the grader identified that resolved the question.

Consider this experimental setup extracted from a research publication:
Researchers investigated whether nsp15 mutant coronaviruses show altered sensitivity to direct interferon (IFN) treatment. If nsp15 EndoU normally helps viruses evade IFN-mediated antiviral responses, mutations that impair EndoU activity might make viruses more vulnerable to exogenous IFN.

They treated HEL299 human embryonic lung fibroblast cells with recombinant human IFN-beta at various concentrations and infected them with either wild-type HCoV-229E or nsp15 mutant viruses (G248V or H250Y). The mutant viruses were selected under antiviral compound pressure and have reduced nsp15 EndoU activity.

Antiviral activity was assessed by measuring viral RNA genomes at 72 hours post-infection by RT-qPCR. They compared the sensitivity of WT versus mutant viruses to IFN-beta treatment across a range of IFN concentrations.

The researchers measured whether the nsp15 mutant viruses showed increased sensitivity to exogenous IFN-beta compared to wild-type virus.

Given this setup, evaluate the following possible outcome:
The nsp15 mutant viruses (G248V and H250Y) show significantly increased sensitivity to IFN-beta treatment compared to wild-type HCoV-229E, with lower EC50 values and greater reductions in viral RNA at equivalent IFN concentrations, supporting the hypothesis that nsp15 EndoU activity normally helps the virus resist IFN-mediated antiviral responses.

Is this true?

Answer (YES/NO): YES